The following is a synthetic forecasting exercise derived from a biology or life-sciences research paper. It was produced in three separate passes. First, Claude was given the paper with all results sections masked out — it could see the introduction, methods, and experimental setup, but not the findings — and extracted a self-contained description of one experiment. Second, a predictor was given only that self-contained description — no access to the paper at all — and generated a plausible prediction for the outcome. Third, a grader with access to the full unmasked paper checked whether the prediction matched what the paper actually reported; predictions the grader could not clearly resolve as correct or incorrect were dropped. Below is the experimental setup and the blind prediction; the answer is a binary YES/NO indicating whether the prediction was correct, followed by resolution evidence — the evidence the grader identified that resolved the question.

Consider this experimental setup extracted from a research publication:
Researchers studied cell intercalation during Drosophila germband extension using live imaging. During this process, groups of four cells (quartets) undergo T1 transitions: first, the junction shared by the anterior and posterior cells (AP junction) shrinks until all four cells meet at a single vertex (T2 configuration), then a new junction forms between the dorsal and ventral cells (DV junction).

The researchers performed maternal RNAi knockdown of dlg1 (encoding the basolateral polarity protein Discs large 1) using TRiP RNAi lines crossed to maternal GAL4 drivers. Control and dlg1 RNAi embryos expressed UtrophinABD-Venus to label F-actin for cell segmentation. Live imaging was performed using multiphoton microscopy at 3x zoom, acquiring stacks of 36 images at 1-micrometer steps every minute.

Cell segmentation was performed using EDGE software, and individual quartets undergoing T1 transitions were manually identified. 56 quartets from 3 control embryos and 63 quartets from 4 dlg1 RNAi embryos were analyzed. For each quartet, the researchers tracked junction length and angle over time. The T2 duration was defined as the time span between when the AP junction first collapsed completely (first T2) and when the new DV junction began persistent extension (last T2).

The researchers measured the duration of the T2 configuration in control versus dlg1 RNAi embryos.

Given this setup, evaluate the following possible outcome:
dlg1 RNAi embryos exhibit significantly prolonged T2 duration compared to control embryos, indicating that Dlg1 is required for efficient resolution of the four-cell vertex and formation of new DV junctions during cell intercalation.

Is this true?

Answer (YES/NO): NO